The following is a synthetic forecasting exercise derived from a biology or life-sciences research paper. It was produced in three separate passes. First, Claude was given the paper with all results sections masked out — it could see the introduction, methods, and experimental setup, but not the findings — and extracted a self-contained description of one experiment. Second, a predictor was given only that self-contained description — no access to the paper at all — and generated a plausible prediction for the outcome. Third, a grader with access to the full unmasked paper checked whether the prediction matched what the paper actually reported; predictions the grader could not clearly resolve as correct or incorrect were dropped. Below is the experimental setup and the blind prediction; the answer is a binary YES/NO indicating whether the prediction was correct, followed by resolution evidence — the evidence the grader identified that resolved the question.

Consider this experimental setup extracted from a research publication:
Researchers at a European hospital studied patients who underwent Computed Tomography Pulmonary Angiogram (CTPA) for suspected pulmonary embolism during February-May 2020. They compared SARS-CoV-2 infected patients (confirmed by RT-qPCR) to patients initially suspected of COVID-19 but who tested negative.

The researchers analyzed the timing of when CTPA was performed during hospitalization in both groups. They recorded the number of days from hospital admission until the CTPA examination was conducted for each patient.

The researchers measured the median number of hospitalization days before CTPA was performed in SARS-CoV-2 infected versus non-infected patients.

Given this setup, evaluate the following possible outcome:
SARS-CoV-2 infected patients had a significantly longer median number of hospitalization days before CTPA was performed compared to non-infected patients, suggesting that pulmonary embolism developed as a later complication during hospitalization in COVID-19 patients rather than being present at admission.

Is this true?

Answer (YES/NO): YES